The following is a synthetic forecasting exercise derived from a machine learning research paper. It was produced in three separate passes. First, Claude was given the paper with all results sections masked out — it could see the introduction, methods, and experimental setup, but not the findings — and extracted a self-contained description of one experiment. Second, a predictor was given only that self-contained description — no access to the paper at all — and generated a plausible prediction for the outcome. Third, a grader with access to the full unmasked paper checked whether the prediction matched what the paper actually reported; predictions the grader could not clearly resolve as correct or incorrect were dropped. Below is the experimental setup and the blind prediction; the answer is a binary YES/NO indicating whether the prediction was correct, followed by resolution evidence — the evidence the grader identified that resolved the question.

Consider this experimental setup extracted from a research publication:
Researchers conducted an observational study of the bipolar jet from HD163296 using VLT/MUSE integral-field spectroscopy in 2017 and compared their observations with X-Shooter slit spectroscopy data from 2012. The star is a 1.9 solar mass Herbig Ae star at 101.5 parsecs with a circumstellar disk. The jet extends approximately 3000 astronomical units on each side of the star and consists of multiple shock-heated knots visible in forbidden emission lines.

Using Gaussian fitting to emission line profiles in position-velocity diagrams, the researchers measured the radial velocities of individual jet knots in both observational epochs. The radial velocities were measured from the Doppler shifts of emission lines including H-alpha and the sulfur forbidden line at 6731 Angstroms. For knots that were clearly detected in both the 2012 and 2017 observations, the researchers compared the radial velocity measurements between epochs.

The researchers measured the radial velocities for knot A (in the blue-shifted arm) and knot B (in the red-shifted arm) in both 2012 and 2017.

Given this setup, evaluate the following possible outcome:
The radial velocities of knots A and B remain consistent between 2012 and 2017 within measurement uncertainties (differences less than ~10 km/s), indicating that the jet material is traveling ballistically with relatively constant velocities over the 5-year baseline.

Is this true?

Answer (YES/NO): YES